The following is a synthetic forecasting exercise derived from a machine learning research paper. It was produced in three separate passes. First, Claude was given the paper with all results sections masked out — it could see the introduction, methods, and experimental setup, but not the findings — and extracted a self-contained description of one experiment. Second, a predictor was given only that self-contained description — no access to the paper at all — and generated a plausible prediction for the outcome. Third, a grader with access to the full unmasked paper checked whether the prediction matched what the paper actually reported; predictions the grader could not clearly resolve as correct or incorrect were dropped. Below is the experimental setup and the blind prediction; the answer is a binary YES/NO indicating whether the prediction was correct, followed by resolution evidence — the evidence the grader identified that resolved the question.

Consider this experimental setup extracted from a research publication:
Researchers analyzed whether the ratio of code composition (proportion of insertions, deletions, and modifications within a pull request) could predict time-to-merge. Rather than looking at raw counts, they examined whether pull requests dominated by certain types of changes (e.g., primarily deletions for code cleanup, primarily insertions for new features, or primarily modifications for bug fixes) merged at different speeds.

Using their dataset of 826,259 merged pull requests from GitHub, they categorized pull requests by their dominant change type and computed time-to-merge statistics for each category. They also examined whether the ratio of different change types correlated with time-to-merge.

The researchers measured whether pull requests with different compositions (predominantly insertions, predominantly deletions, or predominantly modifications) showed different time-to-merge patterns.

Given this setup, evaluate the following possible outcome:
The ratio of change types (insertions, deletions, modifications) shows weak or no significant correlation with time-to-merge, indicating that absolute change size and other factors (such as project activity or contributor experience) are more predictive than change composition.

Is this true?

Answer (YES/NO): YES